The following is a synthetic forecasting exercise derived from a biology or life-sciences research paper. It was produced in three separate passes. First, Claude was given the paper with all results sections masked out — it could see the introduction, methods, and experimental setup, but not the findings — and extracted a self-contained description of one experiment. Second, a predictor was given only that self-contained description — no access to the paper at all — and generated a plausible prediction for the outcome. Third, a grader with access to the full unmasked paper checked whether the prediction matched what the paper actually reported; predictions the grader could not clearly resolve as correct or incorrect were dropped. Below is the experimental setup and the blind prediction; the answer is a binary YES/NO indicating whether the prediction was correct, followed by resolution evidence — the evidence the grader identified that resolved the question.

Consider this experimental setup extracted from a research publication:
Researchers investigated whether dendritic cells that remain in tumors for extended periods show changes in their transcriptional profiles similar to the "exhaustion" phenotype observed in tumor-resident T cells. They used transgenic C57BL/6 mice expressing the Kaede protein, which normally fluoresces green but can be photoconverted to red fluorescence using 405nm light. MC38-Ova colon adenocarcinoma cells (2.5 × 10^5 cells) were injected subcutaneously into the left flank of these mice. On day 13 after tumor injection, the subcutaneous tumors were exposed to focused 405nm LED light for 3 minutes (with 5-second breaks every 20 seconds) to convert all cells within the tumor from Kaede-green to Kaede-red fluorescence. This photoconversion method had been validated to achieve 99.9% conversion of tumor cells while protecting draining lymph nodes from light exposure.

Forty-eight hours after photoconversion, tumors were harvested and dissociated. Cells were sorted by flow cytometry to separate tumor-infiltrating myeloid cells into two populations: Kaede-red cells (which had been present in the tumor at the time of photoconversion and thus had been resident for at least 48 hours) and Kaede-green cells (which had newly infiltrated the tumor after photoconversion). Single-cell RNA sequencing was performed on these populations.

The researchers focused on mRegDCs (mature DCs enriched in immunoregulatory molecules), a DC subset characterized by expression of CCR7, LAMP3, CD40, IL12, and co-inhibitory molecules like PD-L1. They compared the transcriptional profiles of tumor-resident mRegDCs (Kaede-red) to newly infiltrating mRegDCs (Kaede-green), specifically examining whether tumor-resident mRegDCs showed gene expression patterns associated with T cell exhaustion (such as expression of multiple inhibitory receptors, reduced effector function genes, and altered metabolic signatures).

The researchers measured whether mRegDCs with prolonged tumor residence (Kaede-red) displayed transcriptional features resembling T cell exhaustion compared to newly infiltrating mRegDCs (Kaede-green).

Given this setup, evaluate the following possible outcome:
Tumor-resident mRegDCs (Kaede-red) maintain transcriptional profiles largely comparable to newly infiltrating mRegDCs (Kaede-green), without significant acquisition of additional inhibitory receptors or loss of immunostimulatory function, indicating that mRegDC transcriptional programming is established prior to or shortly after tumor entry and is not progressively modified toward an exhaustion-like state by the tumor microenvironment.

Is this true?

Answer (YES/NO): NO